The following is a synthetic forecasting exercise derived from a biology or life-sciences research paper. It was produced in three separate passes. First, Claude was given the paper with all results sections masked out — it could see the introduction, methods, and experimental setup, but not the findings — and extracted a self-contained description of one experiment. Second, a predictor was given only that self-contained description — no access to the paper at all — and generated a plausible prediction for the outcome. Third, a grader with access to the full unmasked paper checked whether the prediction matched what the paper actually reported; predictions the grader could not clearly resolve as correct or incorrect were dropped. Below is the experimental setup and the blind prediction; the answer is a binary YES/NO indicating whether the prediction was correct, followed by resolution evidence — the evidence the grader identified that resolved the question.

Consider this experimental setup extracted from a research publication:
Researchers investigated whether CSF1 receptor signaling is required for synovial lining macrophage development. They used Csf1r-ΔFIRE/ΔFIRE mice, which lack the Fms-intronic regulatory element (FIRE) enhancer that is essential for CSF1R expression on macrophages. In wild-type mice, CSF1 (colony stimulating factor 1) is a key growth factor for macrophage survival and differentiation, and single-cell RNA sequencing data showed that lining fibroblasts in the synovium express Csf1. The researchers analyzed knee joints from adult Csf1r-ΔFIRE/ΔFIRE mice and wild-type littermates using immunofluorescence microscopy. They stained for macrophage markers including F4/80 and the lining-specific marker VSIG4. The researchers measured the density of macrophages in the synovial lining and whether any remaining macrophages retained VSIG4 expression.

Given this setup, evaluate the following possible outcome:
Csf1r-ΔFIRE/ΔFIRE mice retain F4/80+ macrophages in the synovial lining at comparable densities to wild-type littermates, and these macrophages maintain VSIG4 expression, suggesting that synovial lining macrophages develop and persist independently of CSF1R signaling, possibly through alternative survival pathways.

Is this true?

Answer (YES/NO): NO